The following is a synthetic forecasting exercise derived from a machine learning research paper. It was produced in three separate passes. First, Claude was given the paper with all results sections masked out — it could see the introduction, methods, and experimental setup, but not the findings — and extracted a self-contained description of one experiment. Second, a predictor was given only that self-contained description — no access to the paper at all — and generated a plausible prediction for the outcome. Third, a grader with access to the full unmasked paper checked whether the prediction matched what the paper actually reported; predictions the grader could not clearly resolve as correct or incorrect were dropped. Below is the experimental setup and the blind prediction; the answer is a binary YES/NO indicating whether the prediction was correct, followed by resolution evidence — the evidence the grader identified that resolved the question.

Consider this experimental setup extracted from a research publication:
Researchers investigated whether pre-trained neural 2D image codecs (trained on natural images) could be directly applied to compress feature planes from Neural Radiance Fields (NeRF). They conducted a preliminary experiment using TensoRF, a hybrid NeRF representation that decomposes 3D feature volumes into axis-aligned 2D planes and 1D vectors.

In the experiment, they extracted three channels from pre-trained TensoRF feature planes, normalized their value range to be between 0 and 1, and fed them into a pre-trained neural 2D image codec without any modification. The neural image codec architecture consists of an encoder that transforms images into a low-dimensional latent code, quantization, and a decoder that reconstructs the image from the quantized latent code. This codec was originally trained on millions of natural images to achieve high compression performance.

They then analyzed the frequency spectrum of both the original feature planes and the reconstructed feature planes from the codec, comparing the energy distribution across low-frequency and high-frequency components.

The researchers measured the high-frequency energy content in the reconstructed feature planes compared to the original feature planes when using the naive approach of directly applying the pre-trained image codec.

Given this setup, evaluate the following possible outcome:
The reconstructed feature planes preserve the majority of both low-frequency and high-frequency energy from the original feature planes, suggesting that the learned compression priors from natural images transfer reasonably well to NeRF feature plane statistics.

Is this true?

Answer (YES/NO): NO